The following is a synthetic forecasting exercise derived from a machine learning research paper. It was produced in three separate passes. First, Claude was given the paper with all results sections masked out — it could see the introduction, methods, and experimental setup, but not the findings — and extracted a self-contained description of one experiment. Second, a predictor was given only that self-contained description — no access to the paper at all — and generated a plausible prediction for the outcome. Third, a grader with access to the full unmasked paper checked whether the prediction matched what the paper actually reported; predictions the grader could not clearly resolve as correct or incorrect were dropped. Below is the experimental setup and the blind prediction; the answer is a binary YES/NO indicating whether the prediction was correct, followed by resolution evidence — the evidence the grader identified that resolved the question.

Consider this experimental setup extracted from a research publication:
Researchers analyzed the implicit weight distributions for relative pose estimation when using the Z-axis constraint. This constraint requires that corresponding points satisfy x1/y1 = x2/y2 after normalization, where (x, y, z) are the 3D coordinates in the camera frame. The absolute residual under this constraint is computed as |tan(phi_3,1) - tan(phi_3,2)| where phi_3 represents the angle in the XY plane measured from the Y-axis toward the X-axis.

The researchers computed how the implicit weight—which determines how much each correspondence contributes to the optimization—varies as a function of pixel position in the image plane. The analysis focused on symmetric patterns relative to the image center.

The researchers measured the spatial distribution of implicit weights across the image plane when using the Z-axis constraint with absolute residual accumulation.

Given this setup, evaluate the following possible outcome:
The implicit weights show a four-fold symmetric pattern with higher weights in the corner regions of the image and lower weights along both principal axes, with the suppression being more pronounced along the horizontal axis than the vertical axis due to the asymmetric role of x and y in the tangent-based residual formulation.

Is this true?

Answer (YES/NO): NO